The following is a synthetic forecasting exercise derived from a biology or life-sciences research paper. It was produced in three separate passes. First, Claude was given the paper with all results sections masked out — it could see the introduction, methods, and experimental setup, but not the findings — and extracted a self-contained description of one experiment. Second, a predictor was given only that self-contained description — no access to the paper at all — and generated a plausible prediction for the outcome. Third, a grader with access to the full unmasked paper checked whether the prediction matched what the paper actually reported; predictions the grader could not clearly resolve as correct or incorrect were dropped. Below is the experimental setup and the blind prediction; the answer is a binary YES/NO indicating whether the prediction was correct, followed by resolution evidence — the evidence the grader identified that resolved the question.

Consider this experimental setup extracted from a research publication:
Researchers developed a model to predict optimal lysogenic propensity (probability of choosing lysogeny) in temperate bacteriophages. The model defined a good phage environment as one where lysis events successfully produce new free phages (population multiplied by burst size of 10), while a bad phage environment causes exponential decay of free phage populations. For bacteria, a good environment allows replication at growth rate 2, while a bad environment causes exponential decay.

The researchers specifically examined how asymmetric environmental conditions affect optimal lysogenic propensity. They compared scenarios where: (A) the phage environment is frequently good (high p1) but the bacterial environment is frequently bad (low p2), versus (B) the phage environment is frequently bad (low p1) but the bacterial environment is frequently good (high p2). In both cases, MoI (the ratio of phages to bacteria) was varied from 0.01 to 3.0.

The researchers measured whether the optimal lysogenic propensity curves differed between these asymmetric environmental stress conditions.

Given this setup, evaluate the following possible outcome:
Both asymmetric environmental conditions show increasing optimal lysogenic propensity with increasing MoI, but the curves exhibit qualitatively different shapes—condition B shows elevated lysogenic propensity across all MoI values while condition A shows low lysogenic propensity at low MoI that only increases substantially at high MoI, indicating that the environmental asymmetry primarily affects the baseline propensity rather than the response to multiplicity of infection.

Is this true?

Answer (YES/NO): NO